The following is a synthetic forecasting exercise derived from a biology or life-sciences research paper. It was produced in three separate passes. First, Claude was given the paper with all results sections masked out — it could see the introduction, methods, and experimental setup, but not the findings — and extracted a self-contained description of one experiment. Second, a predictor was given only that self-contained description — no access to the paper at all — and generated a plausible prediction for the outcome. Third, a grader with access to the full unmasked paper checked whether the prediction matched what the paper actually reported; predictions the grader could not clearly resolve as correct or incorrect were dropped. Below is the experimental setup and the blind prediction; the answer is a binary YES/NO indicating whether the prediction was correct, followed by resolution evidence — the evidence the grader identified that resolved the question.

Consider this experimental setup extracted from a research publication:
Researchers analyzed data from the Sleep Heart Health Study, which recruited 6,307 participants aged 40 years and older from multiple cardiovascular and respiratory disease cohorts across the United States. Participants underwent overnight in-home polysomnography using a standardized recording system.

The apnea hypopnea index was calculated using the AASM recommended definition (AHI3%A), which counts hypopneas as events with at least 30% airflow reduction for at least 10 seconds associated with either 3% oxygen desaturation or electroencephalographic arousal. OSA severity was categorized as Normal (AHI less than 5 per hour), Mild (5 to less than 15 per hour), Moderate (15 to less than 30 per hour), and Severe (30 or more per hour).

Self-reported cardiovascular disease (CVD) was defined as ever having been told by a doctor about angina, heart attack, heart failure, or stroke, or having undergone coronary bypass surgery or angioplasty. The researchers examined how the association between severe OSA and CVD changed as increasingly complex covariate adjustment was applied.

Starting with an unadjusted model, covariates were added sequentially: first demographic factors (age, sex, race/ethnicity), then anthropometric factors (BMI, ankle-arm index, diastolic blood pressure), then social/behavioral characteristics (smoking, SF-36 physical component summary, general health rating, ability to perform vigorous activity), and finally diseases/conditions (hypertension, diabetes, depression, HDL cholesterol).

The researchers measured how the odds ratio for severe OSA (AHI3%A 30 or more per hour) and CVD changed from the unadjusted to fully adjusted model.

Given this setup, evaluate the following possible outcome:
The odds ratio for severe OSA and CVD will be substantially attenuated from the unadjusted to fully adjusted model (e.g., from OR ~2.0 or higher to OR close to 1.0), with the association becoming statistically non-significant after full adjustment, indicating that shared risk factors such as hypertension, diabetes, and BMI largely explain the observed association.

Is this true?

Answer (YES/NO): NO